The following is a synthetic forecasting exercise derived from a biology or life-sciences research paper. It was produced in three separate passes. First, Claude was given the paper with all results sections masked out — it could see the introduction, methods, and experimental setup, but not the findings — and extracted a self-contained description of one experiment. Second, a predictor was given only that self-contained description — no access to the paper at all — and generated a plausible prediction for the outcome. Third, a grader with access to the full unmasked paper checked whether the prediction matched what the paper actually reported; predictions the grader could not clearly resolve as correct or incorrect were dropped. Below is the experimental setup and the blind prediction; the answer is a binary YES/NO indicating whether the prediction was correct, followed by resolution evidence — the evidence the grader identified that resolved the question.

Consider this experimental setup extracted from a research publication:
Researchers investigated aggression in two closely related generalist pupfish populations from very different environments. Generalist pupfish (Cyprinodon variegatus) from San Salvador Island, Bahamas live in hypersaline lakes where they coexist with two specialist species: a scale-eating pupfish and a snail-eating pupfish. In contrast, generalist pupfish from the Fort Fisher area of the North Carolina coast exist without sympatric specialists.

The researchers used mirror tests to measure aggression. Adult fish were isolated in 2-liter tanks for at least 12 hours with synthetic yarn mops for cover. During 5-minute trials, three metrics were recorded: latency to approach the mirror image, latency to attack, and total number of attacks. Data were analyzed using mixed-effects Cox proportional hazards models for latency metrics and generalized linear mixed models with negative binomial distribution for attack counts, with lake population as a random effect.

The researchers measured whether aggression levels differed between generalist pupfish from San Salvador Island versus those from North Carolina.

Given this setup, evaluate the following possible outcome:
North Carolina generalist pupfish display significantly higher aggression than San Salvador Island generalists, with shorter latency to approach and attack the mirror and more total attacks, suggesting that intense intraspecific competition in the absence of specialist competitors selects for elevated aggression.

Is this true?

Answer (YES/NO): NO